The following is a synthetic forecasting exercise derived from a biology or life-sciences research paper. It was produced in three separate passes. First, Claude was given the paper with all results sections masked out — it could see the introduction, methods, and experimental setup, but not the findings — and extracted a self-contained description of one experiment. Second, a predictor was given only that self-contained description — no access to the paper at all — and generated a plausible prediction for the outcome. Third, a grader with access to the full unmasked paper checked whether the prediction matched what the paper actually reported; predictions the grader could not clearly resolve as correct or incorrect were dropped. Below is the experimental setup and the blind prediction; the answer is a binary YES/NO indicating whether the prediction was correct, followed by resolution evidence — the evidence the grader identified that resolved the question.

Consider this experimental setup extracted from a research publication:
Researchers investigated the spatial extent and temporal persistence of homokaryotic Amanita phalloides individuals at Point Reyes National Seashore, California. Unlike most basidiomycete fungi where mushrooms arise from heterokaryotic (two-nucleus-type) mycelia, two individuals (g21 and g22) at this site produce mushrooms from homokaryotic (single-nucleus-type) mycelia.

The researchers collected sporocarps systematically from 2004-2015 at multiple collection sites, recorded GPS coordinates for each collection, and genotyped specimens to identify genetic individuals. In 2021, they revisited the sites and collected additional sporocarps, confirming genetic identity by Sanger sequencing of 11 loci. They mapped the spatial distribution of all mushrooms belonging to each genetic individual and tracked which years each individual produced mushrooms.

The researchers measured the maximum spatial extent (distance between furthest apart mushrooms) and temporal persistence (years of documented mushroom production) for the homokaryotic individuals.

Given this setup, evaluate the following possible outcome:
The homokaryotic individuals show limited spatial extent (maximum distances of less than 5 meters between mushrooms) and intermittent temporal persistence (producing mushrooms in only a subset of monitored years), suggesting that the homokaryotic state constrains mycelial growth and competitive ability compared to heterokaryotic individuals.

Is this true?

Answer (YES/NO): NO